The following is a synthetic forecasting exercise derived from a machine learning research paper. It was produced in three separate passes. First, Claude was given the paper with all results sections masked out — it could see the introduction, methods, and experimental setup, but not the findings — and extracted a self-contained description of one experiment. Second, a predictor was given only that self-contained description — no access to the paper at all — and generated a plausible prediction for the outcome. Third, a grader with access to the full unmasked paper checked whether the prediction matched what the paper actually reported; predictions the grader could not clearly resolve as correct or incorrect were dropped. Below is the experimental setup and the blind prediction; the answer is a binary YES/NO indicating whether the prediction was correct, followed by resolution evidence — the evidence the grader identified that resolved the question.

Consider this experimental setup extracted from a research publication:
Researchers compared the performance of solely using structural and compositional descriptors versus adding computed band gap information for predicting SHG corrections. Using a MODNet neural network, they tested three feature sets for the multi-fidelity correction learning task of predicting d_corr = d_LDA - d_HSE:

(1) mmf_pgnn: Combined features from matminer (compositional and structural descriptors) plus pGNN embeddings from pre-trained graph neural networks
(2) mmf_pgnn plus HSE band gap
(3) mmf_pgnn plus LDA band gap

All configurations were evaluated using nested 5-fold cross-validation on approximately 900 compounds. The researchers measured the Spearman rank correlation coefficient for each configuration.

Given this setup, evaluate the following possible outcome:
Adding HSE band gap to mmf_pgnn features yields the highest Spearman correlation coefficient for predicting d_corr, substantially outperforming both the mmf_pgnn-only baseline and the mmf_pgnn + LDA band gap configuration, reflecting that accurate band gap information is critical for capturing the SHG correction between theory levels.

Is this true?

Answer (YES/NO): NO